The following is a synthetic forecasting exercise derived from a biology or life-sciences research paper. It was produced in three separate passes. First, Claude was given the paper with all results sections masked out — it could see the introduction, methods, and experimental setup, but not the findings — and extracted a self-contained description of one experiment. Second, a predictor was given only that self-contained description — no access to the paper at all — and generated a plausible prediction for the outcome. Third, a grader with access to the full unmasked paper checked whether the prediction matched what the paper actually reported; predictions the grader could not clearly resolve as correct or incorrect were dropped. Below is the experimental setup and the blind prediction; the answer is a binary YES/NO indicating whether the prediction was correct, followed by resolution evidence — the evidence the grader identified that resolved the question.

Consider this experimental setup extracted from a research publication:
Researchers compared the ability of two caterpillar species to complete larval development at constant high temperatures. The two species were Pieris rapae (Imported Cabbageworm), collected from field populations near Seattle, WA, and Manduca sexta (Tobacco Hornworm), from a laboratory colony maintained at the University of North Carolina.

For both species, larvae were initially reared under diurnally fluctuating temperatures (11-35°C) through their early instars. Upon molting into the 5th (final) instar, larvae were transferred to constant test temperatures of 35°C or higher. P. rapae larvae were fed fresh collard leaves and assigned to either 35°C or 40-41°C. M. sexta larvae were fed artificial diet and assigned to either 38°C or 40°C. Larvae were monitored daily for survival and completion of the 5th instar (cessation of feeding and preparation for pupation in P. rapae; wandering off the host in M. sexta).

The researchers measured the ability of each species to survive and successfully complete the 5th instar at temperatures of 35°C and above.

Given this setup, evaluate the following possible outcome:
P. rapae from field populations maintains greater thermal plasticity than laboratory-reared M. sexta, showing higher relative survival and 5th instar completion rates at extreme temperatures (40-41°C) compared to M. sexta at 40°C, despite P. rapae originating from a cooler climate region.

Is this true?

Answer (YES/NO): NO